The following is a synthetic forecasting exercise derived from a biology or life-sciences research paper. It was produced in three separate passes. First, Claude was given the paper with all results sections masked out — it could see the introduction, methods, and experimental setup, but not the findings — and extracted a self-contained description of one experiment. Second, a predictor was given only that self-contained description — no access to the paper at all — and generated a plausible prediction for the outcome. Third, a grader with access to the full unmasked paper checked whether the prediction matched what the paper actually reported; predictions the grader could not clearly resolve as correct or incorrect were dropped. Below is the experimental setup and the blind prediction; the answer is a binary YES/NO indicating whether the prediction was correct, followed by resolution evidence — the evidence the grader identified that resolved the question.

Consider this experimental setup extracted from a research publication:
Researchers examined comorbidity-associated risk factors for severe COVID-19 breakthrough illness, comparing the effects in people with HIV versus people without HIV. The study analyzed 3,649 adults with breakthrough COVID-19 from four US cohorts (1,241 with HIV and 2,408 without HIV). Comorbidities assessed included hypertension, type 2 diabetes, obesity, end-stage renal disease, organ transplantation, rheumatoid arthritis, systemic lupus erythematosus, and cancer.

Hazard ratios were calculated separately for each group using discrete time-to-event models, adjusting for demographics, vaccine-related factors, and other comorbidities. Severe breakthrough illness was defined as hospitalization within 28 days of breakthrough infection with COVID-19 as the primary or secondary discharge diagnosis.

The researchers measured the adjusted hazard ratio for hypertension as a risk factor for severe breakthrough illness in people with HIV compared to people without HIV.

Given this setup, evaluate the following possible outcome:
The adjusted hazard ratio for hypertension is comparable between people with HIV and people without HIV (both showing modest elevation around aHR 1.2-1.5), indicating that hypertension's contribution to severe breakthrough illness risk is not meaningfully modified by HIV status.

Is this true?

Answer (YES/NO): NO